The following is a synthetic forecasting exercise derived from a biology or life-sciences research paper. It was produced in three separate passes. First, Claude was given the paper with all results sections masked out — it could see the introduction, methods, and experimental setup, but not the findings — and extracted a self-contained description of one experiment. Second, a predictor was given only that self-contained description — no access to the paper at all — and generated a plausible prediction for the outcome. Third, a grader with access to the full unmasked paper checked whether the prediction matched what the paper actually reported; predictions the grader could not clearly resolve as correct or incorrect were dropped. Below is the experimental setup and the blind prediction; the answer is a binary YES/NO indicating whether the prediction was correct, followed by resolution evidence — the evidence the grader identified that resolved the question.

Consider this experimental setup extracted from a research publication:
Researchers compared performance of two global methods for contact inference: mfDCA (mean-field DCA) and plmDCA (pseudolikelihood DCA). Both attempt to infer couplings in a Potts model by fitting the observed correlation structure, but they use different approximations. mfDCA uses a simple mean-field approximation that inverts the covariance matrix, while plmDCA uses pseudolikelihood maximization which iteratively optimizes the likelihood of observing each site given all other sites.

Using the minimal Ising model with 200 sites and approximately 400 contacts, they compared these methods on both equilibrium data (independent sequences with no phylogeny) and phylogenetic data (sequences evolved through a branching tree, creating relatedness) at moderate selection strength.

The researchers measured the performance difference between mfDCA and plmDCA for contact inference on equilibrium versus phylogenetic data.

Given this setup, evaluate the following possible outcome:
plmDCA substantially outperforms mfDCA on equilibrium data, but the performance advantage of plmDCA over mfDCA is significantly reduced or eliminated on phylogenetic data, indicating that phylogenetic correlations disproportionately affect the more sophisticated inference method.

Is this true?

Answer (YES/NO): NO